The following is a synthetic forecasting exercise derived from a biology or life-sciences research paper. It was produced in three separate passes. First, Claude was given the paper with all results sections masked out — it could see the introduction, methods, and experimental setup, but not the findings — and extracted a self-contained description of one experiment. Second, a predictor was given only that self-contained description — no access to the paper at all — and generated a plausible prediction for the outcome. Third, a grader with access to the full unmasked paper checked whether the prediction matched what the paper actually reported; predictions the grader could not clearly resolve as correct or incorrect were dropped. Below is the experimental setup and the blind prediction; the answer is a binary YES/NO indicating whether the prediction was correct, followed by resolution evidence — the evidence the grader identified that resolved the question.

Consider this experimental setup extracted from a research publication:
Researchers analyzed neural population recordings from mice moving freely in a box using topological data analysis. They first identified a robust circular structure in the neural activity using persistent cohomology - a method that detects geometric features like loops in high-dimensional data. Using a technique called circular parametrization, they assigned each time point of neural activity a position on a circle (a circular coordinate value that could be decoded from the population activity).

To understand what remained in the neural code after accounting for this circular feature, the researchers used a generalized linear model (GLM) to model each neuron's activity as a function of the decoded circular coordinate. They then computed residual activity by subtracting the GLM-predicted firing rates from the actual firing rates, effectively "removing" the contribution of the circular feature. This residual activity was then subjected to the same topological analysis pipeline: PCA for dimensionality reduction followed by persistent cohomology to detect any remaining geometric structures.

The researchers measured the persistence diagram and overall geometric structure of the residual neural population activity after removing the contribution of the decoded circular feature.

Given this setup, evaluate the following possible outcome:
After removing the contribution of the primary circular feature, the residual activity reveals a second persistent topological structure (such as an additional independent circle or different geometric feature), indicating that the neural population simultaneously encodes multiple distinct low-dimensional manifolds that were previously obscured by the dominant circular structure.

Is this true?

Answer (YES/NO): NO